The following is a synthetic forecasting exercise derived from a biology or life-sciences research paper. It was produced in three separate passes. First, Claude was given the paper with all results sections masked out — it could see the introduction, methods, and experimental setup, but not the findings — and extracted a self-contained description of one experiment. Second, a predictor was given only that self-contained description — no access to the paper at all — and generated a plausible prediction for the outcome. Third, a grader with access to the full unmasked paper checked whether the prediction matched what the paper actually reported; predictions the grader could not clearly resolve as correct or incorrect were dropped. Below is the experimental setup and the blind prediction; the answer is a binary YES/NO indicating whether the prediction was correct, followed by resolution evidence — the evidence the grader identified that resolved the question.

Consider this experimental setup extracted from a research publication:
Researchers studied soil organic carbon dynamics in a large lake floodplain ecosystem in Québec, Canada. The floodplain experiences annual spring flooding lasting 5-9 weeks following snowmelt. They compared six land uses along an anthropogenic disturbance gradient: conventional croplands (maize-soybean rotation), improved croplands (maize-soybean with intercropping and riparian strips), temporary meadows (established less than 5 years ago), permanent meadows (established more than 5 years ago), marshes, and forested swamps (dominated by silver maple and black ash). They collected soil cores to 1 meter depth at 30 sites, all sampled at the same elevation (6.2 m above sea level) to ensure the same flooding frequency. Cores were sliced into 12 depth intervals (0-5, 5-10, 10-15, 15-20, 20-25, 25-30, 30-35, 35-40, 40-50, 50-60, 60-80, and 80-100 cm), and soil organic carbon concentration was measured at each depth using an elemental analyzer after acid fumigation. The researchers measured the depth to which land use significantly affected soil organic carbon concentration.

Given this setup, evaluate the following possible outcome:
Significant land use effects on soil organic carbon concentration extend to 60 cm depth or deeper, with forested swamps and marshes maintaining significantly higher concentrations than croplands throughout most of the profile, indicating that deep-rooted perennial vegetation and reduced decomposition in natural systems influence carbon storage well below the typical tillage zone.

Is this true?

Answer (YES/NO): NO